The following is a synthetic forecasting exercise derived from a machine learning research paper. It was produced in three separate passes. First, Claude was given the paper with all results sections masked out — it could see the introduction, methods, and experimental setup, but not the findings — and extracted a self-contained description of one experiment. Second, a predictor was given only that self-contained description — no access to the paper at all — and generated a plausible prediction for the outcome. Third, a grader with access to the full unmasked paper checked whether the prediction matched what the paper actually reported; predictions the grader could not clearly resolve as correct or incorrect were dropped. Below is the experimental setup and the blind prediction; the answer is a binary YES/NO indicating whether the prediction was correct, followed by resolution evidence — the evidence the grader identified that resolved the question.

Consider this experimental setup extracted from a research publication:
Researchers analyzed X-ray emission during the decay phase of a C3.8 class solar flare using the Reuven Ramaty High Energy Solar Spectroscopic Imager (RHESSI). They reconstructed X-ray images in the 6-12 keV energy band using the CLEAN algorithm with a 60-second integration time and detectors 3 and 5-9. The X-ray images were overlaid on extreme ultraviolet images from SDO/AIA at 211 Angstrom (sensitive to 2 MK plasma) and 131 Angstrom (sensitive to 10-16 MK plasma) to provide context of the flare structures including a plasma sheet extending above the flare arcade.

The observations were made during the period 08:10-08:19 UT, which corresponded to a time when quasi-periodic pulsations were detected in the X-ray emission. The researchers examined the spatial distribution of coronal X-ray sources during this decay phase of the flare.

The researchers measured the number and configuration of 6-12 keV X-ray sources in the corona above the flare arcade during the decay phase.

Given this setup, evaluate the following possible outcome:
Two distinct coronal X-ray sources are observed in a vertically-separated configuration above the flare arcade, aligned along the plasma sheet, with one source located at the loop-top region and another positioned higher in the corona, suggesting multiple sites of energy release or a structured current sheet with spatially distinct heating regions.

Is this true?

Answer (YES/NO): YES